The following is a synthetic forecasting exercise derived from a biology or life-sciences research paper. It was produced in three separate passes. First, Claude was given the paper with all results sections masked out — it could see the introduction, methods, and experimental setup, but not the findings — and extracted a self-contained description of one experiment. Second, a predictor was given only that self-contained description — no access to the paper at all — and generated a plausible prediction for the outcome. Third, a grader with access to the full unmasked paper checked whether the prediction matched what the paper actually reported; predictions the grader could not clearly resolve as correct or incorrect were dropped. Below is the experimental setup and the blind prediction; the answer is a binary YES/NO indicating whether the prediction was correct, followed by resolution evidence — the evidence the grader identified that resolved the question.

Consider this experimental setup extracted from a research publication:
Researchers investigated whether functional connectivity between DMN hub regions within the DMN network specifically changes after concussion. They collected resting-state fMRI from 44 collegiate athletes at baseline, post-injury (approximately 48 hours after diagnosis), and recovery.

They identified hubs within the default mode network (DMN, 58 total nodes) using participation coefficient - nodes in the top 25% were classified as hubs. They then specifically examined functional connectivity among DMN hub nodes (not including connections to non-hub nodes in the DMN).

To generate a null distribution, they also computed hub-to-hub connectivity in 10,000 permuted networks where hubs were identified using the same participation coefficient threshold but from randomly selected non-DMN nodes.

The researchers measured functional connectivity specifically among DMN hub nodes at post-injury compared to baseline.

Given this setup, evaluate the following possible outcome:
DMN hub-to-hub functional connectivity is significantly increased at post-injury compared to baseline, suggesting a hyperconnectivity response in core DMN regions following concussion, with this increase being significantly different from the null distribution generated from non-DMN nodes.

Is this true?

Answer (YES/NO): NO